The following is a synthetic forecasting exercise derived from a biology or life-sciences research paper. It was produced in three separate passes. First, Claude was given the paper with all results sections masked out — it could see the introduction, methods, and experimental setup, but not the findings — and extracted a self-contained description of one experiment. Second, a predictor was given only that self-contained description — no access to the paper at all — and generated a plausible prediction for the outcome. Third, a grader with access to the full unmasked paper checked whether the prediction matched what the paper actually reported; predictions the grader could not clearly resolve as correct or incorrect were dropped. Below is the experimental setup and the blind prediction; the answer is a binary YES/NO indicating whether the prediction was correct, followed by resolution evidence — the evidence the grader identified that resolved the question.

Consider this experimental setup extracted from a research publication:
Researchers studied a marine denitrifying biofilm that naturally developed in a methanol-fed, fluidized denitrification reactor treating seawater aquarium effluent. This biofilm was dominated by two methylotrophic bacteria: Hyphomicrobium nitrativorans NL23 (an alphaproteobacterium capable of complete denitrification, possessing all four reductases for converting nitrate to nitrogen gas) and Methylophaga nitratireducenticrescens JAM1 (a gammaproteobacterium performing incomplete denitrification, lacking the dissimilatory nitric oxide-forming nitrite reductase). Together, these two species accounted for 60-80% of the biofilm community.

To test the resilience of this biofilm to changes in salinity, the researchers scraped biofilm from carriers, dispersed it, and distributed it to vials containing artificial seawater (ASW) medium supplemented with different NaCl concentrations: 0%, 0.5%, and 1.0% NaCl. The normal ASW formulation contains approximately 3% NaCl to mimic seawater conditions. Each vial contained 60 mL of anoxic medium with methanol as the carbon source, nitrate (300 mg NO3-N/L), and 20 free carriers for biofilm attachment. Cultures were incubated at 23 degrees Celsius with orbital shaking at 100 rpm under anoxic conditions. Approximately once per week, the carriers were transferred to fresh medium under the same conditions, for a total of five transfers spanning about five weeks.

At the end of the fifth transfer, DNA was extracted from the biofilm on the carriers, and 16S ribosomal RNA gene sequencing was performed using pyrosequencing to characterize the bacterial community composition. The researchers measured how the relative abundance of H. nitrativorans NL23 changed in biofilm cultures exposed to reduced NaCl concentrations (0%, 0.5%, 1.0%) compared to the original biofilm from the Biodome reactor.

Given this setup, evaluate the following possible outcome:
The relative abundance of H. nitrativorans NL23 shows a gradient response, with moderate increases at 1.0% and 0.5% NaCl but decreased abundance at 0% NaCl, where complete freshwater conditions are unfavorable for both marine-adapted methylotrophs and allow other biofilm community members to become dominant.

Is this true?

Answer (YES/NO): NO